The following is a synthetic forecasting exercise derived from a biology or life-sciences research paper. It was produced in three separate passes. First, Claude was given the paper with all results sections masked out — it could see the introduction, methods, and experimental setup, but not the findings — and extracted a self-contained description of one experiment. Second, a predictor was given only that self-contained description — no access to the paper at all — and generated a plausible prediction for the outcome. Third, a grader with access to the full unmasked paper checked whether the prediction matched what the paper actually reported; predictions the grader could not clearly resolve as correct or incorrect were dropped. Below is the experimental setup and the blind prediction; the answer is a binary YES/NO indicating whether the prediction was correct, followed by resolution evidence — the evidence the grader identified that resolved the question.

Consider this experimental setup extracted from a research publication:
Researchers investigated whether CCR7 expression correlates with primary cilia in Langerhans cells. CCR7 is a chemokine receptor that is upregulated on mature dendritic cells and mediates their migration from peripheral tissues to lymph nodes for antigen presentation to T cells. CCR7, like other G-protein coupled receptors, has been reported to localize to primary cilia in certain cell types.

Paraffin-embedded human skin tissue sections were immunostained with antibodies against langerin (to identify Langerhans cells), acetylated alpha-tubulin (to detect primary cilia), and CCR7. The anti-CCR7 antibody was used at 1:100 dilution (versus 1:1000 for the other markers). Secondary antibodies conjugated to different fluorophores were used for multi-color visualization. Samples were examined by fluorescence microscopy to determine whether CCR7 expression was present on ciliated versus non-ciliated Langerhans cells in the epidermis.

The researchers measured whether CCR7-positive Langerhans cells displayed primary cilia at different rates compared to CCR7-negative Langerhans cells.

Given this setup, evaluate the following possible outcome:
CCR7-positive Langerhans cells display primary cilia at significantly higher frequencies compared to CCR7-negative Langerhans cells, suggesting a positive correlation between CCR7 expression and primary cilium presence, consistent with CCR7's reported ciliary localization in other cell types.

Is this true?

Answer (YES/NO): NO